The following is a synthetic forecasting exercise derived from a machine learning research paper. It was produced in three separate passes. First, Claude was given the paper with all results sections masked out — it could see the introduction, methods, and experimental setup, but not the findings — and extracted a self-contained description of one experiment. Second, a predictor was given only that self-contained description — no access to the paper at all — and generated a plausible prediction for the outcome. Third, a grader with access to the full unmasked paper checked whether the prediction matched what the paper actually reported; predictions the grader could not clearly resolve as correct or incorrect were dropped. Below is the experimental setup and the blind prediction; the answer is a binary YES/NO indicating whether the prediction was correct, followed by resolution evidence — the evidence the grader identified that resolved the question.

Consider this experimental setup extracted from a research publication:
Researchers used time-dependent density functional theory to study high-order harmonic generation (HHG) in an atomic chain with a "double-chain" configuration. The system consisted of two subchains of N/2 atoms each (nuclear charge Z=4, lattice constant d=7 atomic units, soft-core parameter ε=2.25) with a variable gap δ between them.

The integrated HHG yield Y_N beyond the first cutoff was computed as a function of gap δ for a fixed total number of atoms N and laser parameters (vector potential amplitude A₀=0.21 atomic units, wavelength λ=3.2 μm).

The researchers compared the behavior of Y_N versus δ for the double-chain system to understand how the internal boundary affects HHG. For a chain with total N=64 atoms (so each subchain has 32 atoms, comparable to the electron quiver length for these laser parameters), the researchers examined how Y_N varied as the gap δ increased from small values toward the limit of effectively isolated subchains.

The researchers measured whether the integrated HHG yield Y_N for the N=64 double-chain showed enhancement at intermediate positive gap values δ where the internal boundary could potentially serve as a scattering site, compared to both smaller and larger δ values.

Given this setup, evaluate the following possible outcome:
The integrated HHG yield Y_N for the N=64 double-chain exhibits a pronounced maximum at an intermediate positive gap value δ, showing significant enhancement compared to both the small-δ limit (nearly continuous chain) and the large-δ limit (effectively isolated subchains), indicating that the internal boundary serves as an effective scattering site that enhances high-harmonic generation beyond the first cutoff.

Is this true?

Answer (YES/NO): NO